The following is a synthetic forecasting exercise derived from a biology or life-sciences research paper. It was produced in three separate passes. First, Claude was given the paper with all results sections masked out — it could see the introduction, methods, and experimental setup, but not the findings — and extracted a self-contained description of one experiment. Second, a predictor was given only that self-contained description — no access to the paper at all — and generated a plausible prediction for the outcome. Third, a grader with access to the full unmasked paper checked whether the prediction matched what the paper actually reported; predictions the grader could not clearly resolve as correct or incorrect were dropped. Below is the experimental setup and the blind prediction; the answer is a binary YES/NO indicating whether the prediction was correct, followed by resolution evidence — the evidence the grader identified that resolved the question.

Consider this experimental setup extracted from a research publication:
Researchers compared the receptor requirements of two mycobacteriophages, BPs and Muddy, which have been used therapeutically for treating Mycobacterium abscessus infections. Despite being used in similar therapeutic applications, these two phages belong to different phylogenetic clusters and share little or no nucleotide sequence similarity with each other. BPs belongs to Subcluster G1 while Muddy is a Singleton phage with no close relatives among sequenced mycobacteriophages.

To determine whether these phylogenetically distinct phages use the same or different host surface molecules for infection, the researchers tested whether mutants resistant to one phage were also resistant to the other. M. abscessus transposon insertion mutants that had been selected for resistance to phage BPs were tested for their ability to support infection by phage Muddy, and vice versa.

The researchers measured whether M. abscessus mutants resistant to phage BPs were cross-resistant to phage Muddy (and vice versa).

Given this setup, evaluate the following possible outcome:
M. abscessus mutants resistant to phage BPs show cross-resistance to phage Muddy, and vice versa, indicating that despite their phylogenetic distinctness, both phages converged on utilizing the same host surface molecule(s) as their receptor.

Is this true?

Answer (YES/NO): YES